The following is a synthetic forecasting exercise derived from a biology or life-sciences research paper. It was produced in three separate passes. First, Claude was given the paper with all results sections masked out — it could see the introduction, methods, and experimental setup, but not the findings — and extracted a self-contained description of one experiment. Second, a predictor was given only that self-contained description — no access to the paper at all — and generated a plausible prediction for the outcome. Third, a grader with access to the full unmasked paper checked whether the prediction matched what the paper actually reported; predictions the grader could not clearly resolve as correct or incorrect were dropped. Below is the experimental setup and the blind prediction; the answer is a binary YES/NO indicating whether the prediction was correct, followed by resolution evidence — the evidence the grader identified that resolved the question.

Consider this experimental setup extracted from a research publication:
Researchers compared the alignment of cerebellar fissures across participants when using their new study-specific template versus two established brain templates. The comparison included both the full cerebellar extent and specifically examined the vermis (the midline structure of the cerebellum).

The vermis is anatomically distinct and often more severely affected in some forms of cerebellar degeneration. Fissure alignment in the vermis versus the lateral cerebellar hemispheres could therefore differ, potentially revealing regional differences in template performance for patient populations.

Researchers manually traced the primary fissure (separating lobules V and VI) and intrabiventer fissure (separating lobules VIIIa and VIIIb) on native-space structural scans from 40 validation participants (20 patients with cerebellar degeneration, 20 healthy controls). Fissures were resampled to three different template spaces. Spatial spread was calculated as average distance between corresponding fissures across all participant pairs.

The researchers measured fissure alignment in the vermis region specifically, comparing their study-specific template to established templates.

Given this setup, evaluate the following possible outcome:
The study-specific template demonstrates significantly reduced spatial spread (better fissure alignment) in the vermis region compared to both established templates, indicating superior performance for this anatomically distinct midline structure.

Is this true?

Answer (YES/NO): YES